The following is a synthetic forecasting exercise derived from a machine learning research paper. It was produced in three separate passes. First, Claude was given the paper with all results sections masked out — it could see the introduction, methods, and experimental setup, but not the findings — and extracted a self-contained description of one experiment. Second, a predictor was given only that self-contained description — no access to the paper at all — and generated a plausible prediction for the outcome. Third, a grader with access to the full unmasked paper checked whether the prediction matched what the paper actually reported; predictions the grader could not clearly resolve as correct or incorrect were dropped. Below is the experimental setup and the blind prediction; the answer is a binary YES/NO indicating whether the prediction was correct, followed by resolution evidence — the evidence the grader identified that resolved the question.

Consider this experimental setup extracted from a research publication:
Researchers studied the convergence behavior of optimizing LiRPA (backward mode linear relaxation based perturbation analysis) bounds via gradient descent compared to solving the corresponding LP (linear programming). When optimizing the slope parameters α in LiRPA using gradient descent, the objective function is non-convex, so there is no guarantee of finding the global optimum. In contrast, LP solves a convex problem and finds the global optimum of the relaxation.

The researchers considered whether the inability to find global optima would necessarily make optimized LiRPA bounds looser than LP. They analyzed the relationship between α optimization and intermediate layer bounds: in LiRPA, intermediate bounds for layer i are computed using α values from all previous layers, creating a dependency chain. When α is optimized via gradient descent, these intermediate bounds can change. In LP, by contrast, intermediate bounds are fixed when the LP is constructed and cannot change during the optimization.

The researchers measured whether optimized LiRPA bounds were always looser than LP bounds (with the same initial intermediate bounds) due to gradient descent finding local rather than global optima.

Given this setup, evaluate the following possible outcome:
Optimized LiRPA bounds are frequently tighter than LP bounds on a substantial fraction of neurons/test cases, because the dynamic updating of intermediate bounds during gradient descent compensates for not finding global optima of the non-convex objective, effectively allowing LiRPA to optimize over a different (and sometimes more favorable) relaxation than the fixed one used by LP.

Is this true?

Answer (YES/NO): YES